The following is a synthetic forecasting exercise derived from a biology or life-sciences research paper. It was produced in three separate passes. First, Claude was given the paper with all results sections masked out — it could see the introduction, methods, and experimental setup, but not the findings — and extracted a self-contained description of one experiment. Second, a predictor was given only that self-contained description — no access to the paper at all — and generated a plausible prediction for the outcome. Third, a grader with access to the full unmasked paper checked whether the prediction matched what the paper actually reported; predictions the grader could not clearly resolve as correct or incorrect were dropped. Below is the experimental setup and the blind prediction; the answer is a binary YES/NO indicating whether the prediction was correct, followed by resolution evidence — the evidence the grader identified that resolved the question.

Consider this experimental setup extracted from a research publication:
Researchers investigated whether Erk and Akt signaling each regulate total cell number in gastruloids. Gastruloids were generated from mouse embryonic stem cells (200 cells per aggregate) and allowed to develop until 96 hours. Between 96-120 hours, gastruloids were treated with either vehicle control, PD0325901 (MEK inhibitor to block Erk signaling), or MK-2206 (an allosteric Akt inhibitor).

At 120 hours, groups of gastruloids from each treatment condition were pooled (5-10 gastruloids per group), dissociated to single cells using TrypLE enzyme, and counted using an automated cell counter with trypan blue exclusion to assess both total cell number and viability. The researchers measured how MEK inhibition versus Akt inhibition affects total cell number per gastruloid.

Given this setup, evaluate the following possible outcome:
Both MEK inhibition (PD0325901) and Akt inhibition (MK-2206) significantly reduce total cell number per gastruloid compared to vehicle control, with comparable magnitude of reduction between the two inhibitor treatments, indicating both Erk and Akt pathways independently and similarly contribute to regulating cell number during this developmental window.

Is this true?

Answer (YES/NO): NO